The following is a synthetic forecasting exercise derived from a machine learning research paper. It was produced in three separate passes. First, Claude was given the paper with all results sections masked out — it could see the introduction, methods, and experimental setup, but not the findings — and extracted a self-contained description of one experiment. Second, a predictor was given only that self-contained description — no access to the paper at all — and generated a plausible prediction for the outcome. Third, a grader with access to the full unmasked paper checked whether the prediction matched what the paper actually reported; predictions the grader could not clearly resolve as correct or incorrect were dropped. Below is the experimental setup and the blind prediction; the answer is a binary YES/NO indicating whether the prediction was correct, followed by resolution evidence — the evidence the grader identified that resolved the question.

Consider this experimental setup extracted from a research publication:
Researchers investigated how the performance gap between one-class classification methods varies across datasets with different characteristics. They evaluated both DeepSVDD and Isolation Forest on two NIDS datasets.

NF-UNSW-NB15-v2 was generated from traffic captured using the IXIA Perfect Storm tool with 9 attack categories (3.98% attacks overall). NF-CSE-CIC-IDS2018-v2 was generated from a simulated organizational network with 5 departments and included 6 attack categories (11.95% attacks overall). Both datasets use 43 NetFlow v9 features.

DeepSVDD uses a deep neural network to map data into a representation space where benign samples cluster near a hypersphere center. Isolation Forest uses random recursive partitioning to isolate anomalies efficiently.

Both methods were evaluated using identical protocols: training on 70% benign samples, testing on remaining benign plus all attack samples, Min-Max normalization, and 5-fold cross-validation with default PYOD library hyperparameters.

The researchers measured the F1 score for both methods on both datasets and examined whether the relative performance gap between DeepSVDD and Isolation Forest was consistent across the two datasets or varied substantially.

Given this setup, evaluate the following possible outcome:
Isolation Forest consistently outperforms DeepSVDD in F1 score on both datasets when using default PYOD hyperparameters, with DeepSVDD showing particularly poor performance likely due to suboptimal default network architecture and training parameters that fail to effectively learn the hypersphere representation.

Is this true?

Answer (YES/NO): NO